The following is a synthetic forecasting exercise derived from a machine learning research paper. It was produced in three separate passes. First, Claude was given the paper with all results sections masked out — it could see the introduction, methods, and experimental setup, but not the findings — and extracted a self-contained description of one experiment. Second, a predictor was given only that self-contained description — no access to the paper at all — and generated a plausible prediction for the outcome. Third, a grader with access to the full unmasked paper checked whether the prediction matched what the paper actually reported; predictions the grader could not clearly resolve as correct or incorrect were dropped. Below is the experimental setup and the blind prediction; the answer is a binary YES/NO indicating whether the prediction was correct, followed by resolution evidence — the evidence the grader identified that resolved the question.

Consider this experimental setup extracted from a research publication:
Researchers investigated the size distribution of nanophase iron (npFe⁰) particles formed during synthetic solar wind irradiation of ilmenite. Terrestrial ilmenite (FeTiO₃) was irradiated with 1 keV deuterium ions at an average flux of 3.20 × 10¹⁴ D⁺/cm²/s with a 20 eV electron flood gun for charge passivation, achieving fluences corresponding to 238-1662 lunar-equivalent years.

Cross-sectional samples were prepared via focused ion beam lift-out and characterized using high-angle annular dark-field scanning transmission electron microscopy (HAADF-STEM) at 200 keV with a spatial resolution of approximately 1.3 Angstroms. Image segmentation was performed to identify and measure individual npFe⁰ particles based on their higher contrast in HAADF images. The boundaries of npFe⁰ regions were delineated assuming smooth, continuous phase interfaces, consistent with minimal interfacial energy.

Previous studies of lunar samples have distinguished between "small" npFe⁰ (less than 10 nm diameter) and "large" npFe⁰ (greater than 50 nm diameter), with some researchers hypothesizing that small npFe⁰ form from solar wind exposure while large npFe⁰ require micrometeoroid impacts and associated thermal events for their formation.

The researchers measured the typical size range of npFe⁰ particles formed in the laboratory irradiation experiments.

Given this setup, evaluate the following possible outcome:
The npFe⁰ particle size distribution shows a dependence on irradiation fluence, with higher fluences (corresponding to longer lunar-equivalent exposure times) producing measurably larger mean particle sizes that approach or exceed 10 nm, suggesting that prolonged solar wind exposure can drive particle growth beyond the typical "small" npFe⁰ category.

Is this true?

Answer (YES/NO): NO